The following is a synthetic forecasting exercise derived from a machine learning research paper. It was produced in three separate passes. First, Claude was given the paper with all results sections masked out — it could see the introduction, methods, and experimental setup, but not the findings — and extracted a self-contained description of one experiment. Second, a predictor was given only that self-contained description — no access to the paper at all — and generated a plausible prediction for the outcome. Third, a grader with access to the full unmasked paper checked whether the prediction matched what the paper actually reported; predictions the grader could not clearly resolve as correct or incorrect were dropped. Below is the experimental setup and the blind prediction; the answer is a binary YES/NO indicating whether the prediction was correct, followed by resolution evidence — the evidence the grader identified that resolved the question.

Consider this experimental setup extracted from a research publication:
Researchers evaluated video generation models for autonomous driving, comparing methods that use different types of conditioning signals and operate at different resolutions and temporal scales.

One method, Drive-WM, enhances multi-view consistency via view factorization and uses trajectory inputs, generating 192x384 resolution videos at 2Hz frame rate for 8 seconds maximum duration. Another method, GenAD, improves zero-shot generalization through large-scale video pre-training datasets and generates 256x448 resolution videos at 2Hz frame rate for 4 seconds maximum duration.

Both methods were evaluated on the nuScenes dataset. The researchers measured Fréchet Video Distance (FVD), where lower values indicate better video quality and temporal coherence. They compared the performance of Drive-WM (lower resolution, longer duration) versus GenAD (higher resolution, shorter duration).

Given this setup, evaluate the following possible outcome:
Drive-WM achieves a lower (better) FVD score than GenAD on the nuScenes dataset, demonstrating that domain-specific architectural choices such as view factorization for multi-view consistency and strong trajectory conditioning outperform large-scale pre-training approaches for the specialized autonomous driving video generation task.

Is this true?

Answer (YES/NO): YES